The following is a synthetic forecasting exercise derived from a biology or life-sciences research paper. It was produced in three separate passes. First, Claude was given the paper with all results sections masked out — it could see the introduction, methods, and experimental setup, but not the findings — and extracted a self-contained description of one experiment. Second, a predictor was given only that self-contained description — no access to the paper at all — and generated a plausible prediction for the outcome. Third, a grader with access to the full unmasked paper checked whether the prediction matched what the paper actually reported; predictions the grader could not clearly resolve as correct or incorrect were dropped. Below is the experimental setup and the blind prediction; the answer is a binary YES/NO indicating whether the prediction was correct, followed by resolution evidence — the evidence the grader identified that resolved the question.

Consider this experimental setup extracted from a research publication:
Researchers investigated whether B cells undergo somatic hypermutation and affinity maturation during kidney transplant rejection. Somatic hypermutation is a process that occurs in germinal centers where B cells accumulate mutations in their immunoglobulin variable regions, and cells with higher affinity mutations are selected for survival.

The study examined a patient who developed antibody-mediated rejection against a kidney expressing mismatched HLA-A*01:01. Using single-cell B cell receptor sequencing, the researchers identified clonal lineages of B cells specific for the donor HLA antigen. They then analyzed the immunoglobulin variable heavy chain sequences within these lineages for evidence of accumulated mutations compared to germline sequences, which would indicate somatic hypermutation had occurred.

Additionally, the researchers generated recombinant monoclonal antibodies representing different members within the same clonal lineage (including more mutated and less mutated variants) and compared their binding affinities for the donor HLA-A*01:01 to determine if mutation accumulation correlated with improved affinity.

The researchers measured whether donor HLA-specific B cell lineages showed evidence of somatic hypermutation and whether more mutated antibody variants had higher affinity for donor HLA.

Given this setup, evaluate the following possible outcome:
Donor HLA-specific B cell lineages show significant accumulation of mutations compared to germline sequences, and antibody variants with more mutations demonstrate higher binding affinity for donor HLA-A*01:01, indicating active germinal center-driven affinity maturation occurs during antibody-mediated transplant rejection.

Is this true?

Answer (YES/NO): YES